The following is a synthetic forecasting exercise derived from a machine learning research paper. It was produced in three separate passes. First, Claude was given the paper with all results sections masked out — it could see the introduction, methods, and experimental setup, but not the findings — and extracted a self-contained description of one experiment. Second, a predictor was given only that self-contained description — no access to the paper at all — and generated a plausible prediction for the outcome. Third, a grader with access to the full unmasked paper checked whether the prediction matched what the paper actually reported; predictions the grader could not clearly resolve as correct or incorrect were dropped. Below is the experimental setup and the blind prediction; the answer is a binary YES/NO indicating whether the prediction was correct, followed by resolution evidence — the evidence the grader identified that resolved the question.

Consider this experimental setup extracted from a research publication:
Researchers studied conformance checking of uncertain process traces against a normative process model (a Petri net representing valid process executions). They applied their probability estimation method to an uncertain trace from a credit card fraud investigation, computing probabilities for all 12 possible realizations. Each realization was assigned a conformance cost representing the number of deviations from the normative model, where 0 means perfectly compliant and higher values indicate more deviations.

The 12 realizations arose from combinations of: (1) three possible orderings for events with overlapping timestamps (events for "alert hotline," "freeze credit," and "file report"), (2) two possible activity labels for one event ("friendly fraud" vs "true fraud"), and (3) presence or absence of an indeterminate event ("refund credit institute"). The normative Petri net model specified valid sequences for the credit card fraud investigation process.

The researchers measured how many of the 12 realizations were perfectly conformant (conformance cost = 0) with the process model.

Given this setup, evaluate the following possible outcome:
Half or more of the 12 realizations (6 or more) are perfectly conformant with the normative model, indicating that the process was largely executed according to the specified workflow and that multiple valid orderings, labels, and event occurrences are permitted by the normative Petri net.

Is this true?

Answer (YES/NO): NO